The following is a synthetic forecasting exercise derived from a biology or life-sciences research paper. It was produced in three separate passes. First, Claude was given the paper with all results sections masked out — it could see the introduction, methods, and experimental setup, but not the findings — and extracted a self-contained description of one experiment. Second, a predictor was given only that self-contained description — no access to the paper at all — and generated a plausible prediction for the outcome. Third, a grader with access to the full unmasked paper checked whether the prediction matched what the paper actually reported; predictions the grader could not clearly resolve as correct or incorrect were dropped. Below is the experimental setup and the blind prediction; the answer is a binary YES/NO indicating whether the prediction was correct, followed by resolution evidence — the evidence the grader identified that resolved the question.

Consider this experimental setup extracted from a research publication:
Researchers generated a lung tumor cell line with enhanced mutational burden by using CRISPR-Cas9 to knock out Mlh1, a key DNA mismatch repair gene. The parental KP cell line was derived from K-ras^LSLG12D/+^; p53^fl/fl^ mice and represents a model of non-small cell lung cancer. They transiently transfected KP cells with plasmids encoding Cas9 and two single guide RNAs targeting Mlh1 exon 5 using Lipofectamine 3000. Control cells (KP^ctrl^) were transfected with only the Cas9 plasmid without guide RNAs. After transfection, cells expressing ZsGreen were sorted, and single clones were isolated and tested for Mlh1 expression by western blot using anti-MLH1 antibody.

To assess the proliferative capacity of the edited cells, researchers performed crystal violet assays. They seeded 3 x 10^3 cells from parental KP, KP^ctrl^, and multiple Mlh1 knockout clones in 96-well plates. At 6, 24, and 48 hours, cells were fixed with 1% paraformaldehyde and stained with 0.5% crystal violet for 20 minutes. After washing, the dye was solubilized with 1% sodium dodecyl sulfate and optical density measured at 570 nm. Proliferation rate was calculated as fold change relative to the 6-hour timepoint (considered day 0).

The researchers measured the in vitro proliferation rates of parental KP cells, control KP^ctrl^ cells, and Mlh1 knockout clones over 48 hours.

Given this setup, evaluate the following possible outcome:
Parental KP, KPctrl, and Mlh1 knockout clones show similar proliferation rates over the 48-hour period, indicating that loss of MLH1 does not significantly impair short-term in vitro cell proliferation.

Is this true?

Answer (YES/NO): YES